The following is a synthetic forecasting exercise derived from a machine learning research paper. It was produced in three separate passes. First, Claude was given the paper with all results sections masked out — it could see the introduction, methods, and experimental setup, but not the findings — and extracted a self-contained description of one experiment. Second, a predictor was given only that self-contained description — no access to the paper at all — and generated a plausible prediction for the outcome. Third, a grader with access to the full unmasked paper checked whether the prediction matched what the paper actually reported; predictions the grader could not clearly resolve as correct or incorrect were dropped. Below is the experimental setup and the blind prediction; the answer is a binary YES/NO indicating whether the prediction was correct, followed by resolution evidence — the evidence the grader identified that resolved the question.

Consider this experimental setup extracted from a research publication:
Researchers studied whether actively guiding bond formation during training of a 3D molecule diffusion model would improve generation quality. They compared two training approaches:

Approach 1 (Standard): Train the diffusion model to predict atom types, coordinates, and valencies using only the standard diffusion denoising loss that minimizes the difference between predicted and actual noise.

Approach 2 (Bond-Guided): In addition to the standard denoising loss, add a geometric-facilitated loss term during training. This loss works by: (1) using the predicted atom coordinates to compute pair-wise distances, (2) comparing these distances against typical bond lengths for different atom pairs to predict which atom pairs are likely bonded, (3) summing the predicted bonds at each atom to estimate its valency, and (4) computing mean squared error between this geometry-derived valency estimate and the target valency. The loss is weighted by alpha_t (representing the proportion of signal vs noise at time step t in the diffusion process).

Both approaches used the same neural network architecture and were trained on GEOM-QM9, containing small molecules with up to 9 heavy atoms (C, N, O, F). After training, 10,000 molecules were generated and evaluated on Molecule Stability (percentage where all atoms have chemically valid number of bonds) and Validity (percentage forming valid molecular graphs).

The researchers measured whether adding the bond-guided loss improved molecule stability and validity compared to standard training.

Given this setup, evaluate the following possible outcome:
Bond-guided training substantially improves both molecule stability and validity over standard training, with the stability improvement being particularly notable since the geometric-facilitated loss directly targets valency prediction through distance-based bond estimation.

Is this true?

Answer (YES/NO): NO